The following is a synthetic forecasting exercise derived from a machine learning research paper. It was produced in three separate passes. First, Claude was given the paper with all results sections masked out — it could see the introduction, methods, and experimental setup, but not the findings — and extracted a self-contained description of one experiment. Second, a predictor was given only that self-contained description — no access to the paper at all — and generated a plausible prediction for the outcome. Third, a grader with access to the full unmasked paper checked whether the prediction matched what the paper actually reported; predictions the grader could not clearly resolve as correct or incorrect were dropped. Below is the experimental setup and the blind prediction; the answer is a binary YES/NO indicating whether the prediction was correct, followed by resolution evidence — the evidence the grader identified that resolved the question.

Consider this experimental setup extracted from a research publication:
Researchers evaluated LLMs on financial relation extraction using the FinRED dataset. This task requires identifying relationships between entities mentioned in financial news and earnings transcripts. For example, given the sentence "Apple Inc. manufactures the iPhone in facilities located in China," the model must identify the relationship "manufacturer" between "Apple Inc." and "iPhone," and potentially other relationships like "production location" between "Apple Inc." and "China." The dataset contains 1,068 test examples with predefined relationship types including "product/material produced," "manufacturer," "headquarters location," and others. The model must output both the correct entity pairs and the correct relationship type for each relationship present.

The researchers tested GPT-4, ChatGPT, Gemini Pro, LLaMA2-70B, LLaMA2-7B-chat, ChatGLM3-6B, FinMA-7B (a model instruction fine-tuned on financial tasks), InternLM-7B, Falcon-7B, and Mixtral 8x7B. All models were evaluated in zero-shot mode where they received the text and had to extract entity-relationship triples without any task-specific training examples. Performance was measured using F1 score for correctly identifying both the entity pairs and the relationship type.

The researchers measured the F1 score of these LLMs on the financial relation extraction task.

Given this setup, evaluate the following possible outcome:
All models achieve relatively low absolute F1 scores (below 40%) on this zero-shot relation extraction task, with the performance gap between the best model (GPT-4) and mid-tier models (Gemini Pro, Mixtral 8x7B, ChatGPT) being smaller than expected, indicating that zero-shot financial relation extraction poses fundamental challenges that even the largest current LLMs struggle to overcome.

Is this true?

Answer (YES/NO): YES